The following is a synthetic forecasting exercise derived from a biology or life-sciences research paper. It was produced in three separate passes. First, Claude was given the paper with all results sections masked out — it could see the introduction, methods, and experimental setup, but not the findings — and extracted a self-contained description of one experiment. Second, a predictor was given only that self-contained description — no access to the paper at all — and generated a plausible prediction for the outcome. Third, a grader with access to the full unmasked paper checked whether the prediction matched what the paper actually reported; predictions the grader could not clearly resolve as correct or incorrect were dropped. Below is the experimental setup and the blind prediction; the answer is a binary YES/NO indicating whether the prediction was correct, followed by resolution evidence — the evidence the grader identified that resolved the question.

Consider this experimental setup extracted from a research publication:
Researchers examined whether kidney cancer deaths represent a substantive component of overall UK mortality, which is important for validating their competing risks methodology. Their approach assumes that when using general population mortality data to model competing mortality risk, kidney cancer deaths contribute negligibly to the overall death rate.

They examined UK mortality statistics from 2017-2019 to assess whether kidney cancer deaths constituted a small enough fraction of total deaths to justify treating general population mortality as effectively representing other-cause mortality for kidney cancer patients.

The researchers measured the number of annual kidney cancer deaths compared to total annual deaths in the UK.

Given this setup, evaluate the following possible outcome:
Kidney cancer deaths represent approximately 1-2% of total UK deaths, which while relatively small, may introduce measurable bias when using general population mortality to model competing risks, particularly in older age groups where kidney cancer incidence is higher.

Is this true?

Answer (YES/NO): NO